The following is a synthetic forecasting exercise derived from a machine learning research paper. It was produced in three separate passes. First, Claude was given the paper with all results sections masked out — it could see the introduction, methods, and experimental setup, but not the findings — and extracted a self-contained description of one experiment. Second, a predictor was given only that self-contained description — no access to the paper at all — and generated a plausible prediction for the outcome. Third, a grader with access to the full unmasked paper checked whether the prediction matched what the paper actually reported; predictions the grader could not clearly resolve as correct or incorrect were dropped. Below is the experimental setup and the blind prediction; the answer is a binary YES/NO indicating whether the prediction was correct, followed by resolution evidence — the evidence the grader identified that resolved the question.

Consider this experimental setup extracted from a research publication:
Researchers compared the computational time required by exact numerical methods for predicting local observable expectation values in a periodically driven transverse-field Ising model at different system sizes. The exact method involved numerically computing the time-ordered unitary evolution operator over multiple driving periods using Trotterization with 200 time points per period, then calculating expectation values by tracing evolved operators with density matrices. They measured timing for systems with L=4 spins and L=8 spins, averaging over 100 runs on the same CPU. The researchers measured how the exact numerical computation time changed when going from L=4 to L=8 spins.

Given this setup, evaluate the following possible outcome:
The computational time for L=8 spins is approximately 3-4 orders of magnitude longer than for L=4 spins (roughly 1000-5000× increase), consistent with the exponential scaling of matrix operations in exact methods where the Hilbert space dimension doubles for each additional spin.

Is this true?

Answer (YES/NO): NO